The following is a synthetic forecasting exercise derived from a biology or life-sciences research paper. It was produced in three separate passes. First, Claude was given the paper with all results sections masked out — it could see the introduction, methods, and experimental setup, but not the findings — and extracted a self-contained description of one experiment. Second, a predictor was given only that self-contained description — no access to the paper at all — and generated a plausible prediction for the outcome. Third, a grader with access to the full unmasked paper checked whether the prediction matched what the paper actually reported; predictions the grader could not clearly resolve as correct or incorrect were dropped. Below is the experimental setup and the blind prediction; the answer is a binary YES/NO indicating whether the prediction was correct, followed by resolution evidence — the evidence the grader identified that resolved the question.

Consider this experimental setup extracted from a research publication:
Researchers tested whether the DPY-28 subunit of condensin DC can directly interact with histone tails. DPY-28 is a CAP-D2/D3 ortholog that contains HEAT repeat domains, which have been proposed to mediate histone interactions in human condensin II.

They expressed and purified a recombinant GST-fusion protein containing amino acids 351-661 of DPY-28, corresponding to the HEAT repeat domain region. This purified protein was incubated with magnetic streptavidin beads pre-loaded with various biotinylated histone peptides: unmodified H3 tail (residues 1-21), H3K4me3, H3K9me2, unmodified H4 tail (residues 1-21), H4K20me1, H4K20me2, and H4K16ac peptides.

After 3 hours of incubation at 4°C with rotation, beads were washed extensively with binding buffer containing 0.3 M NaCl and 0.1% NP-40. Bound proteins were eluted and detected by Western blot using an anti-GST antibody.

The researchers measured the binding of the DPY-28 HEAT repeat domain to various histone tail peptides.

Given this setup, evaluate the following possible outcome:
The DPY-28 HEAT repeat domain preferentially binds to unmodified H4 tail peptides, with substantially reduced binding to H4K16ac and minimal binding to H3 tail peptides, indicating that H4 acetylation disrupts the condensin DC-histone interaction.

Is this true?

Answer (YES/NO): NO